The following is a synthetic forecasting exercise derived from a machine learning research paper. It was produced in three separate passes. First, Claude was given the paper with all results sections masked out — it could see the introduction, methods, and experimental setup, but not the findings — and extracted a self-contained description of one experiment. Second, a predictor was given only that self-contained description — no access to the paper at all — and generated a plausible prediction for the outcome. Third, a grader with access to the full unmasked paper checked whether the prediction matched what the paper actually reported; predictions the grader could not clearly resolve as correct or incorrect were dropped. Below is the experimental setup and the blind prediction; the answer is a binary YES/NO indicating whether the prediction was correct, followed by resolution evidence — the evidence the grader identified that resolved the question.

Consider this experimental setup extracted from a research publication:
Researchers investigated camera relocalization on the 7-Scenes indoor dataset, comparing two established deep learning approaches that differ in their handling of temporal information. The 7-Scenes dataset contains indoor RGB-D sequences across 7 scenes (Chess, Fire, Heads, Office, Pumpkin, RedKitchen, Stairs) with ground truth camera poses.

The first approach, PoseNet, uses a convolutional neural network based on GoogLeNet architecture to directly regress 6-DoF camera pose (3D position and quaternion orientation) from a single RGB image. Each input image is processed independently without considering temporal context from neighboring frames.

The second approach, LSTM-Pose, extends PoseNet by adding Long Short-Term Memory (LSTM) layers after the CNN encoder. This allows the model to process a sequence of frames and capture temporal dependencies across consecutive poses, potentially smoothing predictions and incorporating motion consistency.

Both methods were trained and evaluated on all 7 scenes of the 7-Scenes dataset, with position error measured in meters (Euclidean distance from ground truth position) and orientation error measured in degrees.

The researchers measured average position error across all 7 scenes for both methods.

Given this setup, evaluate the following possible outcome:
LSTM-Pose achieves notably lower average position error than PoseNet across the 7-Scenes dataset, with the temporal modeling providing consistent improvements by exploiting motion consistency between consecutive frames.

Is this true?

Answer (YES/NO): YES